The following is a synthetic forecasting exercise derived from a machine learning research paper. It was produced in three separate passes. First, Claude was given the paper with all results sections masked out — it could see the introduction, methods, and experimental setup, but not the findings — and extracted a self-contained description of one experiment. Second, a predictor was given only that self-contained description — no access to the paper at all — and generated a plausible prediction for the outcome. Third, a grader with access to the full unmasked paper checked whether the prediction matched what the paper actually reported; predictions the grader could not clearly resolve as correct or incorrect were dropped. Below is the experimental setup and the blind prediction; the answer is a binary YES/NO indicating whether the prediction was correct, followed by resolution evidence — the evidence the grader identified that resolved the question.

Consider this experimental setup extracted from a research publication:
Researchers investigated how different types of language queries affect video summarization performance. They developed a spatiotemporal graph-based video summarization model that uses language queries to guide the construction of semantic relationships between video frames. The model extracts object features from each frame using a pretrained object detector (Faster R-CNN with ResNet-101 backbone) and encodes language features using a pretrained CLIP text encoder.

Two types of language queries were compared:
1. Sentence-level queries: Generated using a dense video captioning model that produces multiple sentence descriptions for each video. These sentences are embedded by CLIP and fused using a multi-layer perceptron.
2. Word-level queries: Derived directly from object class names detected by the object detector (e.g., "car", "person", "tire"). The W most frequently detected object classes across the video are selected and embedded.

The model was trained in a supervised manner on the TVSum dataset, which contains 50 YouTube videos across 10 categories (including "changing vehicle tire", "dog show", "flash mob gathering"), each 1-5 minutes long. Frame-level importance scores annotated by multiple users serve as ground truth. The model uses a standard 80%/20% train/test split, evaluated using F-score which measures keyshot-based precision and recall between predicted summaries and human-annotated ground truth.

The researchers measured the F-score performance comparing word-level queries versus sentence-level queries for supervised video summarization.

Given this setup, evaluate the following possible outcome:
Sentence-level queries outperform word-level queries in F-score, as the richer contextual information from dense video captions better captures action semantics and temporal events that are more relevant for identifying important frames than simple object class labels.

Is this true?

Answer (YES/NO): NO